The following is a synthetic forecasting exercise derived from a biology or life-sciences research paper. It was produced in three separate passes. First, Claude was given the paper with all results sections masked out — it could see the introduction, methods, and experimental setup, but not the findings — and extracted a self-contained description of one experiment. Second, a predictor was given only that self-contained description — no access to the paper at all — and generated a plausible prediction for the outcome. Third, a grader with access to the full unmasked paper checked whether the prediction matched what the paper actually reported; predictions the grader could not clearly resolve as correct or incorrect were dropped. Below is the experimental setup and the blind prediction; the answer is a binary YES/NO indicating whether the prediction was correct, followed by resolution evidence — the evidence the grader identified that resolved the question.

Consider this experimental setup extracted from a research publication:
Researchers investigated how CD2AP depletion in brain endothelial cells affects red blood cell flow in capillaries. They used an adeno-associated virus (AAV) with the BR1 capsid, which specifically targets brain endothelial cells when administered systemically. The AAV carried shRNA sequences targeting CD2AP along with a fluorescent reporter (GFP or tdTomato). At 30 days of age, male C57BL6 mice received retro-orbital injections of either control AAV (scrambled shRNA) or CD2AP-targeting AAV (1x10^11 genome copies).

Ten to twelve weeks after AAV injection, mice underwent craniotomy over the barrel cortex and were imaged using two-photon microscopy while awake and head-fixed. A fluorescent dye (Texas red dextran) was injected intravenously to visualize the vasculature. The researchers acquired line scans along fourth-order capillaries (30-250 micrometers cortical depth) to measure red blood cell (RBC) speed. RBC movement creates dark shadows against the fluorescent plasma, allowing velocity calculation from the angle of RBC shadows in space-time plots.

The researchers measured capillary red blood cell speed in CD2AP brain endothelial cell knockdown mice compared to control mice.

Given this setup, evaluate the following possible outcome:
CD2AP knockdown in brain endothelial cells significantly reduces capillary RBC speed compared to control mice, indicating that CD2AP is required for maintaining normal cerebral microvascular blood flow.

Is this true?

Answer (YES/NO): YES